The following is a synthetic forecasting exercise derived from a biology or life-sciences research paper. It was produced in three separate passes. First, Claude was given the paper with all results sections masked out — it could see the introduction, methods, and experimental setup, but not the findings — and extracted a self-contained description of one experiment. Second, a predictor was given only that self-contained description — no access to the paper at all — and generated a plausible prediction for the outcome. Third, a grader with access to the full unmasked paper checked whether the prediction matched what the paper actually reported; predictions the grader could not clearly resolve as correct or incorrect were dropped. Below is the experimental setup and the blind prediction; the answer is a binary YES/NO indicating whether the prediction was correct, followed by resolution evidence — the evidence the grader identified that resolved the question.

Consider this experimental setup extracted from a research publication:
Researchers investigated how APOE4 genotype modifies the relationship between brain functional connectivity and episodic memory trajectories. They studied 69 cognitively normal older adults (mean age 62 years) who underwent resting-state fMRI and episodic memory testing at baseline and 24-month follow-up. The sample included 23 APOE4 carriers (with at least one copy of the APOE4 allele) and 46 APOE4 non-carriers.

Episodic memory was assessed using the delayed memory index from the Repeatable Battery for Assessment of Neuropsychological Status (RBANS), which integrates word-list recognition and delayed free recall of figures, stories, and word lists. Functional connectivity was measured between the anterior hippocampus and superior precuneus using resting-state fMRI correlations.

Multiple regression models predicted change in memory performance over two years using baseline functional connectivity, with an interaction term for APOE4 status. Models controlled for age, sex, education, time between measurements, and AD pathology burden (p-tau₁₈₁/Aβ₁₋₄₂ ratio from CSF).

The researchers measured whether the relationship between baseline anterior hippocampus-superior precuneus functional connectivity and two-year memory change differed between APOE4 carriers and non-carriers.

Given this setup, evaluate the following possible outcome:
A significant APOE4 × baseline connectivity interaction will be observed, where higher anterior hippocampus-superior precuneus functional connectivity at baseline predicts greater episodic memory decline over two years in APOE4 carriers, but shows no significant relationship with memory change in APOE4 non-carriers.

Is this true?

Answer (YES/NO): NO